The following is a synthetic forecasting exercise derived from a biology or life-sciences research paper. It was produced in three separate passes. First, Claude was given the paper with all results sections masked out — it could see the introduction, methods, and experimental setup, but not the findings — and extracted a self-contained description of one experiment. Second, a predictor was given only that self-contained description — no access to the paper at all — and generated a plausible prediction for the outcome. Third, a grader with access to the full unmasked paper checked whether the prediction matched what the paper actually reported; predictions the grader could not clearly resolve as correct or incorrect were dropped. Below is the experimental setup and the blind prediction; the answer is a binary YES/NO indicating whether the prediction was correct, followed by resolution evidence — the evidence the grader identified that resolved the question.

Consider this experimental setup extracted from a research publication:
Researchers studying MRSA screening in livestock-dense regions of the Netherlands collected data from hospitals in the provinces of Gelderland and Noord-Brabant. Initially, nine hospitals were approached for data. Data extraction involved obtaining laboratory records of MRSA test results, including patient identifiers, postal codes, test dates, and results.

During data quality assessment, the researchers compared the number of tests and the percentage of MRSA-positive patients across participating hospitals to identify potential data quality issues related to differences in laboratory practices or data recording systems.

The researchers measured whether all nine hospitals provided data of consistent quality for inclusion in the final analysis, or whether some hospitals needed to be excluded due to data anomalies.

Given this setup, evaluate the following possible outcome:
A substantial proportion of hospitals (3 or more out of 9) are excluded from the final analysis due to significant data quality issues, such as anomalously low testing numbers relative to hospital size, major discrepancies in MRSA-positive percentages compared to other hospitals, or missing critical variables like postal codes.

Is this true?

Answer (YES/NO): NO